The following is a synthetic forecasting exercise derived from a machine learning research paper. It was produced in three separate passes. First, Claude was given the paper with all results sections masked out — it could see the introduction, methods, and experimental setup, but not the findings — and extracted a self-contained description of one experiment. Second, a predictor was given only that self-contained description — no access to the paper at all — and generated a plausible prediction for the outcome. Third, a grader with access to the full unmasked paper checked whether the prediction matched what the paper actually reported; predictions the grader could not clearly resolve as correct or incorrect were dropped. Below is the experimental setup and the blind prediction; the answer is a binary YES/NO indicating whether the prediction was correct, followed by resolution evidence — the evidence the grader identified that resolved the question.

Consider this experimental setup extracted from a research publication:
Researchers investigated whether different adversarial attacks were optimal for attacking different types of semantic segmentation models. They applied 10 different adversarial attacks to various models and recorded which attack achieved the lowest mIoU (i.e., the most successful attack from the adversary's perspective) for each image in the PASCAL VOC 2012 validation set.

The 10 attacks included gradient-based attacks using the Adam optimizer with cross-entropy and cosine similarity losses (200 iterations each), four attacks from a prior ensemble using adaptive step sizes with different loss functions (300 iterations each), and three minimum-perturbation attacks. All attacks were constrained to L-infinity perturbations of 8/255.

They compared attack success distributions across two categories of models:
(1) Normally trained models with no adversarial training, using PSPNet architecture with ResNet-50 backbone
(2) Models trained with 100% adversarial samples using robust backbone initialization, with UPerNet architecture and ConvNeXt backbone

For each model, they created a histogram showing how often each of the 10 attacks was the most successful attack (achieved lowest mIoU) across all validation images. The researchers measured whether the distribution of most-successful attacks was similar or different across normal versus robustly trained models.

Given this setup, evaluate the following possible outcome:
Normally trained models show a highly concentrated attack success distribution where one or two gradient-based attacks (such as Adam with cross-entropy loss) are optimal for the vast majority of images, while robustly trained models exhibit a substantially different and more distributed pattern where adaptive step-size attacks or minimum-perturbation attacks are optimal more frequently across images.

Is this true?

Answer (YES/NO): NO